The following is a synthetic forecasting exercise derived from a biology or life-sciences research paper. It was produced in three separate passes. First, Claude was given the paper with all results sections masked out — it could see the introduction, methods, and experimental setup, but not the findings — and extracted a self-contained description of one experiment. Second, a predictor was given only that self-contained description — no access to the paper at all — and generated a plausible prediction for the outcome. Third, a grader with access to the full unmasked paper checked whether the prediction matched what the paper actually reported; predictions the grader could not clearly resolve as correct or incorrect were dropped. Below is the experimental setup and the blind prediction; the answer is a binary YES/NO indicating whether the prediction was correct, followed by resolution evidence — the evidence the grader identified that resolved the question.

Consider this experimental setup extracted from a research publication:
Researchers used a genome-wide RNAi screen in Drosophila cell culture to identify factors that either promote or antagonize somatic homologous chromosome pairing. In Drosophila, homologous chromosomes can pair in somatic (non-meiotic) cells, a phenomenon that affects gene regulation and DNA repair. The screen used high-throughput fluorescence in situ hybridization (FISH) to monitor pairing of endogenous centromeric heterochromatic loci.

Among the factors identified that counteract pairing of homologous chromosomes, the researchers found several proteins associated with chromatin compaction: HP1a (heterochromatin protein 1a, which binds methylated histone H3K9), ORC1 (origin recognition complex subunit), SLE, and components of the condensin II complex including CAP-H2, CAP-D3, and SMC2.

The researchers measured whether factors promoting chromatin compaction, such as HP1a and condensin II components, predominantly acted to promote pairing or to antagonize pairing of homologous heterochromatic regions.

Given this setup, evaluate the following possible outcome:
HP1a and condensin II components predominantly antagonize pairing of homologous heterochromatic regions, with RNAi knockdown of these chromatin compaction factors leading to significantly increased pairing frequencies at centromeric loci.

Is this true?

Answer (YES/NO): YES